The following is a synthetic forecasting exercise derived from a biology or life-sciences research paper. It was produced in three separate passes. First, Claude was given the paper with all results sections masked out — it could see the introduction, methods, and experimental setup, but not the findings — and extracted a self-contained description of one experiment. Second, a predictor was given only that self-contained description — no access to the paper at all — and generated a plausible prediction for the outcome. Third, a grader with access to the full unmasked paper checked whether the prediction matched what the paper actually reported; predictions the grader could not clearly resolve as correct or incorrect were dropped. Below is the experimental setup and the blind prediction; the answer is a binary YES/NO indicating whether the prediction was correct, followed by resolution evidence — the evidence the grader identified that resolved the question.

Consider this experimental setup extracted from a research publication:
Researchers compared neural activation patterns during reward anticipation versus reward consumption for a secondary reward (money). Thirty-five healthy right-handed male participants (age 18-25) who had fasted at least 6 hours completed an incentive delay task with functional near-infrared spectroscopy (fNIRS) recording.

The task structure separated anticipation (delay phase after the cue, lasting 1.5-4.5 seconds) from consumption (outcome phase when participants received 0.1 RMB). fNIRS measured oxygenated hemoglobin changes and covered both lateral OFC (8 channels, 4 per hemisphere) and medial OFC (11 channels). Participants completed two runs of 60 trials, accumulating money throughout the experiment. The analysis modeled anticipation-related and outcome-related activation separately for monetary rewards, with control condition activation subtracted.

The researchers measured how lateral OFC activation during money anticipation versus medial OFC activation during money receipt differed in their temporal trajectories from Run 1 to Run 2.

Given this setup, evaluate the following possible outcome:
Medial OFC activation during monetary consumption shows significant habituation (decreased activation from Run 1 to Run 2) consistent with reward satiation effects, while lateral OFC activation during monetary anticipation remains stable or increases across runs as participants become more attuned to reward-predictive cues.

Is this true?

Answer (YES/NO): NO